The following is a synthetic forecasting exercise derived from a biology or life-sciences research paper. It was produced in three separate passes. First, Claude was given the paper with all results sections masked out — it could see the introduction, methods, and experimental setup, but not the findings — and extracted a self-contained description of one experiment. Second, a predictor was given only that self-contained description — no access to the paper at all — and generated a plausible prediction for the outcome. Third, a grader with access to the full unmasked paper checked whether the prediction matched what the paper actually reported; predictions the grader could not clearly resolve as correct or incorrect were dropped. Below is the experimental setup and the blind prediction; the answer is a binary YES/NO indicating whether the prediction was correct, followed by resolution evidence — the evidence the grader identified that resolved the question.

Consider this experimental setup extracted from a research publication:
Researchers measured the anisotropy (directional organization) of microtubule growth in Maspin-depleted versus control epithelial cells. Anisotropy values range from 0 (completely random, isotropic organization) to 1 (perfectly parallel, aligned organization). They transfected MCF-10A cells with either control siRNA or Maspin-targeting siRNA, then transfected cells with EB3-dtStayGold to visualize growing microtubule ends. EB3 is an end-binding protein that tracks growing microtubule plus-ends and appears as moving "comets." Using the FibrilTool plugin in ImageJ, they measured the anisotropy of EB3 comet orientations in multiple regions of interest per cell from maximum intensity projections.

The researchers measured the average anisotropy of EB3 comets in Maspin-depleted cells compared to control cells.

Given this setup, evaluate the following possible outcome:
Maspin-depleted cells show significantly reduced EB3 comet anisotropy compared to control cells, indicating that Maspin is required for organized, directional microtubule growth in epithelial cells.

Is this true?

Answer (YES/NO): YES